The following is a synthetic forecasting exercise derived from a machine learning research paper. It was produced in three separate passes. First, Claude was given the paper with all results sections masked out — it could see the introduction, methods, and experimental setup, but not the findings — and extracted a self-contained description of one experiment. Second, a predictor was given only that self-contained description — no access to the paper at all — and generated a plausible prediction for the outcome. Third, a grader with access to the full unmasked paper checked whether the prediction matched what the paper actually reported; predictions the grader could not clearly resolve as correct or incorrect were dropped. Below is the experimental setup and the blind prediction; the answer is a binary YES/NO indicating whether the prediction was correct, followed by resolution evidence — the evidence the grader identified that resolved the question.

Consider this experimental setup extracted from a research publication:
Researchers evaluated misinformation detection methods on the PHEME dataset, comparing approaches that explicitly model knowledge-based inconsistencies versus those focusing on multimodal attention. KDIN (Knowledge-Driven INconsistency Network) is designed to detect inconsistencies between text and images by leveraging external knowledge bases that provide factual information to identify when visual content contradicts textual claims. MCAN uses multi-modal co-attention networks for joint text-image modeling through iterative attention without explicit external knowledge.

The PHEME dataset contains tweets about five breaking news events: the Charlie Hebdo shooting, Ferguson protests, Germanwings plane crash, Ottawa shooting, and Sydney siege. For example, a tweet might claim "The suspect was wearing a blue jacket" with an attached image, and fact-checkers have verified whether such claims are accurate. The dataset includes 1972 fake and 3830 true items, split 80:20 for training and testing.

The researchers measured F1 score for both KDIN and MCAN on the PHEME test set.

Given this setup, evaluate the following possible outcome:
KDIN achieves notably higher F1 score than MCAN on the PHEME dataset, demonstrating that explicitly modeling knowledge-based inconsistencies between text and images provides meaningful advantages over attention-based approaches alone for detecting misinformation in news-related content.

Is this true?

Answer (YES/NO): NO